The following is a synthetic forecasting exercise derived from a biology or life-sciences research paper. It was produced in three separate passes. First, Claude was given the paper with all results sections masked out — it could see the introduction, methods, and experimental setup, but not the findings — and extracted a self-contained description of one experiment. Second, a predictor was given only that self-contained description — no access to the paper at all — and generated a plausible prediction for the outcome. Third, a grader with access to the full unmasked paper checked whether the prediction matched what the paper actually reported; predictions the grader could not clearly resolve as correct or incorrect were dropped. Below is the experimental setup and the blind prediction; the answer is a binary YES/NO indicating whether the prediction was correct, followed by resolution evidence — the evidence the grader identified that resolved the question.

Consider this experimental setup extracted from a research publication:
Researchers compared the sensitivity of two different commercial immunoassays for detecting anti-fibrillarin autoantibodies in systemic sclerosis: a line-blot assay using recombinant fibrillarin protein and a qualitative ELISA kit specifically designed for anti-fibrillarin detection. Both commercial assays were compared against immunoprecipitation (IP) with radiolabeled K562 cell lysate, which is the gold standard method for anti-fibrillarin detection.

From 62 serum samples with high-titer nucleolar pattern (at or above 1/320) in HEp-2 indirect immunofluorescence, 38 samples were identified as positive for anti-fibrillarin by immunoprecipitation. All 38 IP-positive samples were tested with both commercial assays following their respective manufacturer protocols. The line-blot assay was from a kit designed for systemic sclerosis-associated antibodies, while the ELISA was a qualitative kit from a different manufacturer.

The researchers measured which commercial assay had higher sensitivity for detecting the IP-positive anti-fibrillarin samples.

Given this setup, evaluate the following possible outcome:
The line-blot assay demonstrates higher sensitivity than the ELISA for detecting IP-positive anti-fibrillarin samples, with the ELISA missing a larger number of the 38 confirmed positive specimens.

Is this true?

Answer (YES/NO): YES